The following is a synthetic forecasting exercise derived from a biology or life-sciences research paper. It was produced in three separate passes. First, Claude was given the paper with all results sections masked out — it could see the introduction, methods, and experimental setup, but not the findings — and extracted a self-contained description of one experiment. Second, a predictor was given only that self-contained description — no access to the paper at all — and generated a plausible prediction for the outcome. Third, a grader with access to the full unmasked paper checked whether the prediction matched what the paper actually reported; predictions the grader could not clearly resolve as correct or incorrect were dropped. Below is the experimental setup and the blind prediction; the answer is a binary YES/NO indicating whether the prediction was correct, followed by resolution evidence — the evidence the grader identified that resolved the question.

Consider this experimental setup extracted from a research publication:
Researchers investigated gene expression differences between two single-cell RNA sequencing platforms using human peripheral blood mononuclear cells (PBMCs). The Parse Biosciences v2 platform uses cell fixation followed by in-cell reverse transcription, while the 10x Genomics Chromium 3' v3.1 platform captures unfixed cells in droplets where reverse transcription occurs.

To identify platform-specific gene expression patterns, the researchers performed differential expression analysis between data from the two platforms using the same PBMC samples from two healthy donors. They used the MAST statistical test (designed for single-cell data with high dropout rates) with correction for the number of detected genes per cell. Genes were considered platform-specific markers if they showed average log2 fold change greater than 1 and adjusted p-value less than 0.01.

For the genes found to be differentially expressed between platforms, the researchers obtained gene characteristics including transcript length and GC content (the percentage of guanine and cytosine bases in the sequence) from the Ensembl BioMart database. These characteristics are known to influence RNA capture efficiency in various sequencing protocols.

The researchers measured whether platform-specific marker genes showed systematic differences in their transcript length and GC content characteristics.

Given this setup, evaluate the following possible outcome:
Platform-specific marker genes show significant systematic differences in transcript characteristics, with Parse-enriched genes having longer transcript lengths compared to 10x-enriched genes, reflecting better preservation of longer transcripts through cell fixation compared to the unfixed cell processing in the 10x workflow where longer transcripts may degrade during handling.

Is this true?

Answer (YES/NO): YES